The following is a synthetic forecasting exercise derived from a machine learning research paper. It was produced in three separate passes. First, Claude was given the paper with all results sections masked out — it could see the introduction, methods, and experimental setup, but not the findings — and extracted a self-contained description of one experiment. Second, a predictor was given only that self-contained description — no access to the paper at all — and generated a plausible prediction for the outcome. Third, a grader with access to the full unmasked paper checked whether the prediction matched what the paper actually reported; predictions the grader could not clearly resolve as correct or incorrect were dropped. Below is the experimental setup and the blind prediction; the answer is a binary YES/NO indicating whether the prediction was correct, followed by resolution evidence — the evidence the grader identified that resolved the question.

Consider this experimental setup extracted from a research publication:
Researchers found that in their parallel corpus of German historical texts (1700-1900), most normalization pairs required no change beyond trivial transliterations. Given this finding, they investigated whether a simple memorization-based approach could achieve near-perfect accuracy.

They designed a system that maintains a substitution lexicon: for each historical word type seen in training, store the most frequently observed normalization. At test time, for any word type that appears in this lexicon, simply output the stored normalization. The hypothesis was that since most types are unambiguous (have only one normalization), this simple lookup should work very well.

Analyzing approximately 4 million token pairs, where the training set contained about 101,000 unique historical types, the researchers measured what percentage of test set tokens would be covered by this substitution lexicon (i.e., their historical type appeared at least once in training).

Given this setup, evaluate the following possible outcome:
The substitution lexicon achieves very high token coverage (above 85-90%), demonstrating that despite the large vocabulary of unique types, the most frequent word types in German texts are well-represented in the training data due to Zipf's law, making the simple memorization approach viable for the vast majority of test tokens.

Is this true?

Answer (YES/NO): YES